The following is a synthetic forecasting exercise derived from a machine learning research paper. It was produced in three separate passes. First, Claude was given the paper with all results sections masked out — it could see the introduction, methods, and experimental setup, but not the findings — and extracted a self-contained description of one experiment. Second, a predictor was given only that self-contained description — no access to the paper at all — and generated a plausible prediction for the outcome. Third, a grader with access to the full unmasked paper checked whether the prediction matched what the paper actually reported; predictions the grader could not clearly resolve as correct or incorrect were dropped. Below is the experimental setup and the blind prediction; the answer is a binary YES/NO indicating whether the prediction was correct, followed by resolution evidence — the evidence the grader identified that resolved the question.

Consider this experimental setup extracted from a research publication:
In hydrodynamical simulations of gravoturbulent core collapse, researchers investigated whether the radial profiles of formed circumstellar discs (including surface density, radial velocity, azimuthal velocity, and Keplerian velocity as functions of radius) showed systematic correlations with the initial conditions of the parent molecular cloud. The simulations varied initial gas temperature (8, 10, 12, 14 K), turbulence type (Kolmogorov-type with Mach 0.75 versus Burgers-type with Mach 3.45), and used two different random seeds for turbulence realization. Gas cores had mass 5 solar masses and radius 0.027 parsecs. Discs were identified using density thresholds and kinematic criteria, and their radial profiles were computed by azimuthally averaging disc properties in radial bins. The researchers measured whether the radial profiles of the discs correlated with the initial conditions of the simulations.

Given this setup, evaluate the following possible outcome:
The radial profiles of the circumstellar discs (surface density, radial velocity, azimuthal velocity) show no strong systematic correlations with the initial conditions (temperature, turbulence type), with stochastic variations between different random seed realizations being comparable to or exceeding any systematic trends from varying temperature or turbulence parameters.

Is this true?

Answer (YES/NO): YES